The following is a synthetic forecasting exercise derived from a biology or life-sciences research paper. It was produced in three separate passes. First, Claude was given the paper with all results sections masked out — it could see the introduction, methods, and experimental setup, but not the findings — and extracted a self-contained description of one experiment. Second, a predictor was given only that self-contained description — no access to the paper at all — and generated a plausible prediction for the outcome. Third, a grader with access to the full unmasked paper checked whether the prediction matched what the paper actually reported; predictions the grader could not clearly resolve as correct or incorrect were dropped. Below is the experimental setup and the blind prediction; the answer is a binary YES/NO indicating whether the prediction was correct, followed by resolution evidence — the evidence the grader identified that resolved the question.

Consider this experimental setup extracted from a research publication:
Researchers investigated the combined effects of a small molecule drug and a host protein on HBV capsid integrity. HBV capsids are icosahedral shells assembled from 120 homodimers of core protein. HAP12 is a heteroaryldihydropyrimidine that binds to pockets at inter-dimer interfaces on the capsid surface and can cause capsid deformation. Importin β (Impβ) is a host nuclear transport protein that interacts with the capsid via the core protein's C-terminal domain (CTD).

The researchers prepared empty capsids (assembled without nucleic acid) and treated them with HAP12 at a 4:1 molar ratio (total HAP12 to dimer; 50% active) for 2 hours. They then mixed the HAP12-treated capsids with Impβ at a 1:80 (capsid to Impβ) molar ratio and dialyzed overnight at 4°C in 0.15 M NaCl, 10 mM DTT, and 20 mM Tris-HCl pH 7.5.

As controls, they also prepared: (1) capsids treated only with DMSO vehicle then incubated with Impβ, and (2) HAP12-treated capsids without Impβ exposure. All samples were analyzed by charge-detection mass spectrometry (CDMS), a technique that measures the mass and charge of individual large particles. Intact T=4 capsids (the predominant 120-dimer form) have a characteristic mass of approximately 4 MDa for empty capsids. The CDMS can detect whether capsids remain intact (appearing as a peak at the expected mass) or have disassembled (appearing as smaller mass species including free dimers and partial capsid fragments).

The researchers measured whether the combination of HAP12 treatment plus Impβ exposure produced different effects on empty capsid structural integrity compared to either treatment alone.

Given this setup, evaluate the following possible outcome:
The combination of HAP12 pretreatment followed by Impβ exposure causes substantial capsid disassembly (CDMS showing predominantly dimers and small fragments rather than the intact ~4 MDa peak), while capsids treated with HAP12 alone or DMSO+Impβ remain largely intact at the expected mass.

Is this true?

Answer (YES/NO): NO